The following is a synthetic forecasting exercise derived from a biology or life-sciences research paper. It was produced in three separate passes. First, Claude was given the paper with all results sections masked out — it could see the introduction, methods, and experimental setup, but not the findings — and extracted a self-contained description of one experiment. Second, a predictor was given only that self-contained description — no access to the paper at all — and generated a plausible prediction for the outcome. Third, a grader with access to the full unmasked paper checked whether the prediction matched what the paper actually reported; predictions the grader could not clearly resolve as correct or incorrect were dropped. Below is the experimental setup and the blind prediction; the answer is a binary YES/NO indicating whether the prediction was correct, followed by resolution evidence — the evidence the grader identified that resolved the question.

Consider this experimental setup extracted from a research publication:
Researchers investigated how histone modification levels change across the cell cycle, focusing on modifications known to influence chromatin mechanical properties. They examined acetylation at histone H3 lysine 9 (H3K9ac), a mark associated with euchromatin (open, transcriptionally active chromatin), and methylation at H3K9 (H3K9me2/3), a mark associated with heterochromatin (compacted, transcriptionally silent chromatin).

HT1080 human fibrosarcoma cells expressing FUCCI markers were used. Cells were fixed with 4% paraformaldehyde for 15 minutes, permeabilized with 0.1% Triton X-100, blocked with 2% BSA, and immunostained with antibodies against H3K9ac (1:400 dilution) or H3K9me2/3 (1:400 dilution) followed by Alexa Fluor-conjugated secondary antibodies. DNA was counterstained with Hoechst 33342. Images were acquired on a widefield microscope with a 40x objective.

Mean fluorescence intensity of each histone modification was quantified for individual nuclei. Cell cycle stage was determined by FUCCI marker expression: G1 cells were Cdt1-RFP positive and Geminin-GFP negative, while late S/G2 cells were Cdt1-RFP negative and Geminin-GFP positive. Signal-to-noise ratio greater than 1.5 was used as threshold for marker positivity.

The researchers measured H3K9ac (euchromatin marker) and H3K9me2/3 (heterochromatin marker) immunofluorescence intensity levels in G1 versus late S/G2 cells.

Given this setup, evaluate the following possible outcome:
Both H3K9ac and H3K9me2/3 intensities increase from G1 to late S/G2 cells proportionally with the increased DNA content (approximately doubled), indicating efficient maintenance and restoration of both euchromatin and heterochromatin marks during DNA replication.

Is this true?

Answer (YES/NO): NO